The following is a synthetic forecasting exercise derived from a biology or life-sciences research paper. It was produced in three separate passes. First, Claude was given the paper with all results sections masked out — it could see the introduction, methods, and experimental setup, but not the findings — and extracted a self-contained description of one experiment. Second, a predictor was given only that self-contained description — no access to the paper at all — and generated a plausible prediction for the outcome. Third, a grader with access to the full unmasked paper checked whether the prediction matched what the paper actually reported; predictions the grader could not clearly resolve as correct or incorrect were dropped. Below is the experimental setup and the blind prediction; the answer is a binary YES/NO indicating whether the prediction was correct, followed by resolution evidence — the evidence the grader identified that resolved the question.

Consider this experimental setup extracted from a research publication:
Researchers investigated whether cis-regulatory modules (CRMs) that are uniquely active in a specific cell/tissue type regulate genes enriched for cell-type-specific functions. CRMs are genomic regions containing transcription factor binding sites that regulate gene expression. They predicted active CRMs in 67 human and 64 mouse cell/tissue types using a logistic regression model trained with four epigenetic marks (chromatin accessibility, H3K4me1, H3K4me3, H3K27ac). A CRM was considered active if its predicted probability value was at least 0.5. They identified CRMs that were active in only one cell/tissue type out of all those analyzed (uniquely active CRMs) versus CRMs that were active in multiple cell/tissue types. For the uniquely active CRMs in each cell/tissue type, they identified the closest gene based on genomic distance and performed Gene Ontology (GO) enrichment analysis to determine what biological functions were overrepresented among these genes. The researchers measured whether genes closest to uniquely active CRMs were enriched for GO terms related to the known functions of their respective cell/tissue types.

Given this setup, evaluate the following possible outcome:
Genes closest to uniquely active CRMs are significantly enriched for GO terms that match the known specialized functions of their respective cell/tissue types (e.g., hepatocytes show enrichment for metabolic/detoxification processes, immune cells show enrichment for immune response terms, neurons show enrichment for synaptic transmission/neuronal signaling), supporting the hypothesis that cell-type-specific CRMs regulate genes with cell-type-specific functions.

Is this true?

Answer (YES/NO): YES